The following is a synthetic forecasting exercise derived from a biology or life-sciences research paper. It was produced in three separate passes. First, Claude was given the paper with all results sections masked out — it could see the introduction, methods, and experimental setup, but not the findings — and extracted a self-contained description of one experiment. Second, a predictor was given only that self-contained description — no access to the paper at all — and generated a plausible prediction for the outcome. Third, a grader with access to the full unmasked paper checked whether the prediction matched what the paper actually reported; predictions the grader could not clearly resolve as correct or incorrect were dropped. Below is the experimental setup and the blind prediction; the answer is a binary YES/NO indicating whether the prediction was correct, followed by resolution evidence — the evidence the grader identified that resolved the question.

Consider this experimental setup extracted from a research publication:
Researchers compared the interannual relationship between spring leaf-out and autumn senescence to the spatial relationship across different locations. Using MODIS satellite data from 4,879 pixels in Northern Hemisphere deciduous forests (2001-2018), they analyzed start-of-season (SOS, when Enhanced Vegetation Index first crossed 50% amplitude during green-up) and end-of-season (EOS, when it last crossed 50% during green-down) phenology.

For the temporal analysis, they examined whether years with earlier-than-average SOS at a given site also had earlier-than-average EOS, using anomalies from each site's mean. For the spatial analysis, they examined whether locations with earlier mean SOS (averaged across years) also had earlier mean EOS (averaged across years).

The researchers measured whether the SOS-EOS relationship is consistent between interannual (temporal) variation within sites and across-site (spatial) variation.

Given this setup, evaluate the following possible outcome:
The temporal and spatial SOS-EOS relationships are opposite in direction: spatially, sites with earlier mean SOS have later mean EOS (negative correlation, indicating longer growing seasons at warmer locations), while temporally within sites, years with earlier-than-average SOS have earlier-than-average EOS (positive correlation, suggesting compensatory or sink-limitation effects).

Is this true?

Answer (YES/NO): YES